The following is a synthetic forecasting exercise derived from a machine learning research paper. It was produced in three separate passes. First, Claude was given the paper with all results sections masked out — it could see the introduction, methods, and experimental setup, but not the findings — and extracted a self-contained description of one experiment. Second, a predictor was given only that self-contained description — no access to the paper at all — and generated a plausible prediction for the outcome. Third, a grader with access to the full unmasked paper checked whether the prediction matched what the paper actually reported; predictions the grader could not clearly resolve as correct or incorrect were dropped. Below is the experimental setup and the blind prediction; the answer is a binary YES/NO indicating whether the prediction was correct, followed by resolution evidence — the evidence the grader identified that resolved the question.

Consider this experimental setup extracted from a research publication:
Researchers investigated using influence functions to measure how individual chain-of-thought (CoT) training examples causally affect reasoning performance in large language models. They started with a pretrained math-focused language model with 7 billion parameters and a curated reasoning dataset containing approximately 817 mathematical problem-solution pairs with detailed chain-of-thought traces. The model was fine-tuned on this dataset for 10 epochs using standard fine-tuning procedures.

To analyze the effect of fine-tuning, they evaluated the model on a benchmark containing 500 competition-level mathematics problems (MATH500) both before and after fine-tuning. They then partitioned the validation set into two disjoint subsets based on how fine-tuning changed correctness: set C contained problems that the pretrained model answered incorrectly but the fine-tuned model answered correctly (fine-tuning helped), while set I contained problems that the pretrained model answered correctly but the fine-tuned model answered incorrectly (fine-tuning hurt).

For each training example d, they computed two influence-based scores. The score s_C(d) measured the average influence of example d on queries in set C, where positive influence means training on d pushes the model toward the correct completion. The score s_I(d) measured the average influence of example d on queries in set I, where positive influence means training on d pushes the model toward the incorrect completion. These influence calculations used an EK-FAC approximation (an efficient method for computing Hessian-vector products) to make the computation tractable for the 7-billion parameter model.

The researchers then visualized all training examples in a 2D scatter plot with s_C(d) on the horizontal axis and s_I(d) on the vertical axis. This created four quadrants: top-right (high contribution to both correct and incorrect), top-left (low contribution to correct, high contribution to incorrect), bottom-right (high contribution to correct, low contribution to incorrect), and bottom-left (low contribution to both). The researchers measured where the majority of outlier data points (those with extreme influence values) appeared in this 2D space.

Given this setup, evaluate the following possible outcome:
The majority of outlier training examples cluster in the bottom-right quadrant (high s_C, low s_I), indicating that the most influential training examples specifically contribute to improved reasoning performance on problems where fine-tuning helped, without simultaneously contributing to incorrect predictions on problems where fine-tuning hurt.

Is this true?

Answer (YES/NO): NO